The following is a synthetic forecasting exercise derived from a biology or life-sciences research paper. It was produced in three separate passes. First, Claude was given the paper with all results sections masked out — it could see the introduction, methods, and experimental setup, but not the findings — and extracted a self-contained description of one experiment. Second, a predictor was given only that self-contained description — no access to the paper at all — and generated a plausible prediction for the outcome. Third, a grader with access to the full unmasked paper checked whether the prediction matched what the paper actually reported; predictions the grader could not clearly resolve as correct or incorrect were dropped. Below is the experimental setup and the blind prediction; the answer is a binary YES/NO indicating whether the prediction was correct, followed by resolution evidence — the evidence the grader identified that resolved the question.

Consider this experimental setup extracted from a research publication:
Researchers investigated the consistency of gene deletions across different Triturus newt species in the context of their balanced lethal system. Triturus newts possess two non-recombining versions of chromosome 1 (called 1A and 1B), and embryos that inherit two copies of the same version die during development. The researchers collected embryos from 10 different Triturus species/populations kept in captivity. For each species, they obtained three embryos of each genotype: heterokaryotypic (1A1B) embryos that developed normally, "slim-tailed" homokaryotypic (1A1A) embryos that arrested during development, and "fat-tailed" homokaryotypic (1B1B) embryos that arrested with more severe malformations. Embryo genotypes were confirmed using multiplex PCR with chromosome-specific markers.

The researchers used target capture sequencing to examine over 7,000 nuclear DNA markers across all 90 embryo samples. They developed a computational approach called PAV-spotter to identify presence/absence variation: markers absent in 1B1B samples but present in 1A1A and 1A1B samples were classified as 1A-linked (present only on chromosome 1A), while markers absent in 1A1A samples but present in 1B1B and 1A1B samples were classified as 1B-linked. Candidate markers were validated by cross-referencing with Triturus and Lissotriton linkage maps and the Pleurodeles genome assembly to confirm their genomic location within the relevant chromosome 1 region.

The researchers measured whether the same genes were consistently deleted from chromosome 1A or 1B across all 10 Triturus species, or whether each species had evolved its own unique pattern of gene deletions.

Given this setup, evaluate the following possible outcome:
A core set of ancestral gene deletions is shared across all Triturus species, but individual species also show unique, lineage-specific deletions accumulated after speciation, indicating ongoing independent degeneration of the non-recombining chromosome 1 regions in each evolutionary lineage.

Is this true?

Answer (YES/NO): NO